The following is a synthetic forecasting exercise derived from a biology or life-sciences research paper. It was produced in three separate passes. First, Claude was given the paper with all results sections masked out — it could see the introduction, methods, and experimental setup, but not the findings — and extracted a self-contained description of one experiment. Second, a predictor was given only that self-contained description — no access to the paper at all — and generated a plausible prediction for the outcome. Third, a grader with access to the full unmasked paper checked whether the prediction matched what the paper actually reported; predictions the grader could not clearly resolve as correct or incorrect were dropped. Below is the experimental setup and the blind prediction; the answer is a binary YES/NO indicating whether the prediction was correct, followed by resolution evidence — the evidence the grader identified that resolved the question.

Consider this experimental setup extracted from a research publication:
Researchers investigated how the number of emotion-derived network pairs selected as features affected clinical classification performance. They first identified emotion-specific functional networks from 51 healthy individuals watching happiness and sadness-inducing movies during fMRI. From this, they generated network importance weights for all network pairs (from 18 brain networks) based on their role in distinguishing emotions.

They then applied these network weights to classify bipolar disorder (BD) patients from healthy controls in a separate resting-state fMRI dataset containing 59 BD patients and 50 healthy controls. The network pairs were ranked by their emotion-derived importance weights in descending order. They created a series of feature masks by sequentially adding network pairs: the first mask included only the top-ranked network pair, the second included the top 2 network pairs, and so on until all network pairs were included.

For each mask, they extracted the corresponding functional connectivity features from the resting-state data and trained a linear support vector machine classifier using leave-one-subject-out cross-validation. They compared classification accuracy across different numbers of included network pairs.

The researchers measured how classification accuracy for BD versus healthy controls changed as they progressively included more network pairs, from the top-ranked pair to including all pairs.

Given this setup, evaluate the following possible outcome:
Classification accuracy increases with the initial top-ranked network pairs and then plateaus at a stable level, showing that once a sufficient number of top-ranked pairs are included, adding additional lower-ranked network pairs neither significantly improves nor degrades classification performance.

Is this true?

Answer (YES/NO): NO